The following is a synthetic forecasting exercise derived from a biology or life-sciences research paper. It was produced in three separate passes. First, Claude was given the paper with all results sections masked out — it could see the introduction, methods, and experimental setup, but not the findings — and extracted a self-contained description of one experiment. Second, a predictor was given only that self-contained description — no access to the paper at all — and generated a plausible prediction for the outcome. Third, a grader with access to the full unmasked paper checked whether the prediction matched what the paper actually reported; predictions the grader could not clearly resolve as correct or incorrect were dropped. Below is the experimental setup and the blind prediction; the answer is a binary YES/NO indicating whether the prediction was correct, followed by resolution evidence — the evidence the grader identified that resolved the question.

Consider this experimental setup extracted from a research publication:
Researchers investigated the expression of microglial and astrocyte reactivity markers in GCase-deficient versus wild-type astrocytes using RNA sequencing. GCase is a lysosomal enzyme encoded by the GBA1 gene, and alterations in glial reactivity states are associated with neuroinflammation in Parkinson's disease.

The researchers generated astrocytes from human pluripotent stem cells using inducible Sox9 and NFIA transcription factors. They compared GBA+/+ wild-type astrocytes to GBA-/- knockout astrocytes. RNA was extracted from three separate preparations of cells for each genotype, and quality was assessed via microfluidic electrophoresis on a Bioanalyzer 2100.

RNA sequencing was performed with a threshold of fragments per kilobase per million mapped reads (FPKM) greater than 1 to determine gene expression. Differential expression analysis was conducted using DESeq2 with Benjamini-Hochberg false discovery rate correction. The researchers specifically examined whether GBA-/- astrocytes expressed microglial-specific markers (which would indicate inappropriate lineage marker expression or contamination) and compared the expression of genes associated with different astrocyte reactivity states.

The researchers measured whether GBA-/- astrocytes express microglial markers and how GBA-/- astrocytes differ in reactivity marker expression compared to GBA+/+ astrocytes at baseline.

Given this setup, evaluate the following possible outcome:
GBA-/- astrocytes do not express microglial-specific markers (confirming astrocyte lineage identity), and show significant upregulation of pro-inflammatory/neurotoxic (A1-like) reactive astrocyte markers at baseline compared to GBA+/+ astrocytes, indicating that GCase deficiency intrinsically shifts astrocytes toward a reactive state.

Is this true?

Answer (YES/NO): NO